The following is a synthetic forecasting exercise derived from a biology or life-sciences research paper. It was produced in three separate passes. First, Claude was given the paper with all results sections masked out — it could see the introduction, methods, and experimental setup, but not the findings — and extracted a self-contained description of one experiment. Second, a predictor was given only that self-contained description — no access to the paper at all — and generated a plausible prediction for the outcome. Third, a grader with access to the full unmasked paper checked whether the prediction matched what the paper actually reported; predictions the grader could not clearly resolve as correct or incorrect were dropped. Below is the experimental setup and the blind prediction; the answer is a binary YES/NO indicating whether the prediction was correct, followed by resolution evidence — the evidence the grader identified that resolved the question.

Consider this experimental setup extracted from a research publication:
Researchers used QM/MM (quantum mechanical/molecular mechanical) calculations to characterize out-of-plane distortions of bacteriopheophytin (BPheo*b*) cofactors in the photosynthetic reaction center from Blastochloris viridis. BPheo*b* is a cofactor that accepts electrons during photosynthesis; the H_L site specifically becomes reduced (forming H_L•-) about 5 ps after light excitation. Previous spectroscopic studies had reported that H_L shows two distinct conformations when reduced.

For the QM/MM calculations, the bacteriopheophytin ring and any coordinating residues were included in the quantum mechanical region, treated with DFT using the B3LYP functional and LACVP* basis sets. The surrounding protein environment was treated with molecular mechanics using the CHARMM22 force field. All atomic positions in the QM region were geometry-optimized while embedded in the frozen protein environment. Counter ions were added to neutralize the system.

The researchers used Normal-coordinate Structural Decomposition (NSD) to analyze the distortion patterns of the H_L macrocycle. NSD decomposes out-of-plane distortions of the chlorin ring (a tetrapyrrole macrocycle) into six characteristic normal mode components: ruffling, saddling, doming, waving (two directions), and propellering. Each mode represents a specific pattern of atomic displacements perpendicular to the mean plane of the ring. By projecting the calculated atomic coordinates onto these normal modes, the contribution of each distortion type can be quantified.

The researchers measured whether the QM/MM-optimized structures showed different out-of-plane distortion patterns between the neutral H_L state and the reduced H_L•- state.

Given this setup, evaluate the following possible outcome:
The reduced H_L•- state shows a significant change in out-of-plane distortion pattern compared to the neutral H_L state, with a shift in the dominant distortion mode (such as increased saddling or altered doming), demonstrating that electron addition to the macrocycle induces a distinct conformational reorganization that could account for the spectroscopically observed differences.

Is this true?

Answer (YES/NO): YES